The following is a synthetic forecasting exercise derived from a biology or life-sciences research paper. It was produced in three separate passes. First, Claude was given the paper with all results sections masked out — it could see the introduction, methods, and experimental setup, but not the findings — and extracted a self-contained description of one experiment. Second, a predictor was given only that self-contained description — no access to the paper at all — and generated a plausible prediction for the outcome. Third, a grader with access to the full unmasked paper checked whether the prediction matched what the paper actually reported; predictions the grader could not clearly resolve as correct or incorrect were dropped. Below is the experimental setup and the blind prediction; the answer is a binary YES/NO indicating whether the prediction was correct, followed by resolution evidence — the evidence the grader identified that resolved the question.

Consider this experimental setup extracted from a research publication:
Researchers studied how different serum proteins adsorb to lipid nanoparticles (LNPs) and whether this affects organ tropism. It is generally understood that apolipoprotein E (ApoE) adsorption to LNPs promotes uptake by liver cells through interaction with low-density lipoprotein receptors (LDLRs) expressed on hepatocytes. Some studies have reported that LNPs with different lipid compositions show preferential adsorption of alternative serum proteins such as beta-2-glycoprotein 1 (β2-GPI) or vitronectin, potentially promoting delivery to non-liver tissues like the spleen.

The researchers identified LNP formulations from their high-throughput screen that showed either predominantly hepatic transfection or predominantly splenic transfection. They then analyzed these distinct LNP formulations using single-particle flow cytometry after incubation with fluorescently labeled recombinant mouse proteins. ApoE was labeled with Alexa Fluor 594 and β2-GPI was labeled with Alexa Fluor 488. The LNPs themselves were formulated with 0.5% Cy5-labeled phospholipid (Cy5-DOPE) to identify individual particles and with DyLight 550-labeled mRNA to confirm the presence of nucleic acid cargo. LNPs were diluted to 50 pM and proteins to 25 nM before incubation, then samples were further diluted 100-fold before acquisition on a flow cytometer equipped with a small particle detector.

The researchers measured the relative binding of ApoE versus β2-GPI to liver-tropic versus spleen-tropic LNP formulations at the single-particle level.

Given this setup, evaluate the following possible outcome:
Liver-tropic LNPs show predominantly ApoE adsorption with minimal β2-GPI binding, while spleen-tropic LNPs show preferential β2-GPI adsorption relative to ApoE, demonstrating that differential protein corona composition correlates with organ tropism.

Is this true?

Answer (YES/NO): NO